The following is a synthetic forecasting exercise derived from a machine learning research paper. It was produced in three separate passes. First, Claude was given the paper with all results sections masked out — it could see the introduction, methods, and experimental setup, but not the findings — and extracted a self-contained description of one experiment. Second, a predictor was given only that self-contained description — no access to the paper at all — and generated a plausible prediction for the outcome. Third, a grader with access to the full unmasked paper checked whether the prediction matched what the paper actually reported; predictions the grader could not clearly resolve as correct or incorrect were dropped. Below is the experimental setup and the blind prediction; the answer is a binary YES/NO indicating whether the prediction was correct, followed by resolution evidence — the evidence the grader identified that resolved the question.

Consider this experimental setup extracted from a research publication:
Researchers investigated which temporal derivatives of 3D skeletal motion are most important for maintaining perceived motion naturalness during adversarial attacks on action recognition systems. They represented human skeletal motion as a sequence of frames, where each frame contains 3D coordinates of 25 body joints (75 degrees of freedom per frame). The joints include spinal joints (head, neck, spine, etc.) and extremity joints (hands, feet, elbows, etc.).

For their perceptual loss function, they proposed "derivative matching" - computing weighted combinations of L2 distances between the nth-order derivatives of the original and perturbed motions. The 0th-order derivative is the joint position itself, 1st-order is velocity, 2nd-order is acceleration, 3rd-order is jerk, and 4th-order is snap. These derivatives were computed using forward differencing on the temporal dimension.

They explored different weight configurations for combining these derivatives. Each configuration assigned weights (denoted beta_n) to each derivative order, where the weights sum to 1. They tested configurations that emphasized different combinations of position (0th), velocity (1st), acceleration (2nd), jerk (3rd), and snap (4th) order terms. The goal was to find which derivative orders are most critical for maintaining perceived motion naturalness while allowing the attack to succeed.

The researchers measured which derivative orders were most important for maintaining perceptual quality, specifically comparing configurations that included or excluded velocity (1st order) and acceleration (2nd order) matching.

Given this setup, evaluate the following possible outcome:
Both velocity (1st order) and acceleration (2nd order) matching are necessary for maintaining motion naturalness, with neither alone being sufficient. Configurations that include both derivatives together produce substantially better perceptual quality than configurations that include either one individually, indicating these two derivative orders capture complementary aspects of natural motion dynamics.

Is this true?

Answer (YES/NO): NO